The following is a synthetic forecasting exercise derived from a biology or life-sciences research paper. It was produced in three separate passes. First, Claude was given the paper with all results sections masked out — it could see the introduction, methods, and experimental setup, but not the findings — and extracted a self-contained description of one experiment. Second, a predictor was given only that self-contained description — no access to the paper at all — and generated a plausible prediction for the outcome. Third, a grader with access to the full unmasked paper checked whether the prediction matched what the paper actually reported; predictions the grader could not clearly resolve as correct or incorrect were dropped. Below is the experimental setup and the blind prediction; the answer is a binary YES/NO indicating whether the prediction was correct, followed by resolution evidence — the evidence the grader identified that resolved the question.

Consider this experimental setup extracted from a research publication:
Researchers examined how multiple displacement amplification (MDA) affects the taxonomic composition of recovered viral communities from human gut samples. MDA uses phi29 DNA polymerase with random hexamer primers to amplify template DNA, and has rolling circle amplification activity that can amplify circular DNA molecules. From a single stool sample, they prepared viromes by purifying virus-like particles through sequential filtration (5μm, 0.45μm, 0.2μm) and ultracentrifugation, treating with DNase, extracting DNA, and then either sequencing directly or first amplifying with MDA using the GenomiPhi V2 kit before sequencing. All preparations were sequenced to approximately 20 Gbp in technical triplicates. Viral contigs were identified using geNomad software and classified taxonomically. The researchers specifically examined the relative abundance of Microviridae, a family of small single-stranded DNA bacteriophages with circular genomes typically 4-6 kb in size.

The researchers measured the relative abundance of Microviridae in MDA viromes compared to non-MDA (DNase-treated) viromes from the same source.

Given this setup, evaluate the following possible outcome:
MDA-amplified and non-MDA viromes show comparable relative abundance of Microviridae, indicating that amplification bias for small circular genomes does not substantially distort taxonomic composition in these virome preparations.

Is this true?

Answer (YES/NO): NO